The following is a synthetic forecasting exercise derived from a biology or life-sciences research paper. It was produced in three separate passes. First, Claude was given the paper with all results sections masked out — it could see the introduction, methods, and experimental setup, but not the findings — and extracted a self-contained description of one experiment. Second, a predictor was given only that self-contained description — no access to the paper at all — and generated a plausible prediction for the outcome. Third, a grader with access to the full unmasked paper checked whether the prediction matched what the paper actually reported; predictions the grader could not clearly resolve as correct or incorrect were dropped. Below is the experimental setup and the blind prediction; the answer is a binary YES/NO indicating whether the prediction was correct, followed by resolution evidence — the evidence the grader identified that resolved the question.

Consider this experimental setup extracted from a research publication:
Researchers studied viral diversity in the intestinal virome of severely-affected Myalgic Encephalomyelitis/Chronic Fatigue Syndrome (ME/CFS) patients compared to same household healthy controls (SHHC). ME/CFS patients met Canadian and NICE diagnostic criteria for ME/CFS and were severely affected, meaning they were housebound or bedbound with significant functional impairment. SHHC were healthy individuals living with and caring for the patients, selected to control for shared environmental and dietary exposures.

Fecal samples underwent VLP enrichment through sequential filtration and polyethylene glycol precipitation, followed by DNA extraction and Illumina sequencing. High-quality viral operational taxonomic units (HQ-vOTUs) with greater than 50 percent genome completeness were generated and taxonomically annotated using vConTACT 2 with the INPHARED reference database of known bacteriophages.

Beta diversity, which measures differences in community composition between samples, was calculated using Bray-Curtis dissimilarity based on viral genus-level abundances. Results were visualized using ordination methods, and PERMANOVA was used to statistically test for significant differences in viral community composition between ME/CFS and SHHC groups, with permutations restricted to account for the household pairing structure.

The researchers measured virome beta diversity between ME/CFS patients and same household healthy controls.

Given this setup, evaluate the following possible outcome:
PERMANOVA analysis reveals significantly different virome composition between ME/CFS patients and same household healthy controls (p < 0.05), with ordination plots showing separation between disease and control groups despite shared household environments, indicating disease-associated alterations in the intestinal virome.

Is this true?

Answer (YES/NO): NO